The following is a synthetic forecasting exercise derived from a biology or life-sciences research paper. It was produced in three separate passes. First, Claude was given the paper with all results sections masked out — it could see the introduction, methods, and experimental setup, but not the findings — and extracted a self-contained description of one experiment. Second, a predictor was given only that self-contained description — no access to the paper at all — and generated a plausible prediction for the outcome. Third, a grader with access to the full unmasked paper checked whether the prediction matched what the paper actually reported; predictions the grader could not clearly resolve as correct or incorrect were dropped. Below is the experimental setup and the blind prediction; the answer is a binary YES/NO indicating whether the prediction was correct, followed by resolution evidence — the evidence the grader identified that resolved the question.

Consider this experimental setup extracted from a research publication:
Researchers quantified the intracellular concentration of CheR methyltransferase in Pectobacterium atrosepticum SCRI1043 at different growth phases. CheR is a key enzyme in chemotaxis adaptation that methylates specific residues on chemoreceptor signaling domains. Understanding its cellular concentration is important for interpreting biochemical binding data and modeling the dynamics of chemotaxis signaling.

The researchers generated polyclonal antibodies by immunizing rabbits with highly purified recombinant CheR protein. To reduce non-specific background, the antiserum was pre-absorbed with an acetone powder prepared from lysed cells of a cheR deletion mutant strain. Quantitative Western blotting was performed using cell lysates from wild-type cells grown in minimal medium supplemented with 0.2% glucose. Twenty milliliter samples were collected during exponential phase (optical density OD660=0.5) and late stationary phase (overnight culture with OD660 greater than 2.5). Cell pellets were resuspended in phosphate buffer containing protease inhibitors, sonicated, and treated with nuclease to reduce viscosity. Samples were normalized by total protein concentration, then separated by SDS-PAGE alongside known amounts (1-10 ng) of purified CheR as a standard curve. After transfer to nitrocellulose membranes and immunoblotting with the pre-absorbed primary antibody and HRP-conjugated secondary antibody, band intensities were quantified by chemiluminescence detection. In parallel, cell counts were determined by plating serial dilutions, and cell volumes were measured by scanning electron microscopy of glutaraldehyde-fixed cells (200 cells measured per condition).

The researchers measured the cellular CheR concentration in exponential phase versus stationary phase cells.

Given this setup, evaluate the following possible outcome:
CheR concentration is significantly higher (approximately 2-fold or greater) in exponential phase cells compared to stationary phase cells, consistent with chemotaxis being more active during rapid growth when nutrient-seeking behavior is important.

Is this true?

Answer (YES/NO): YES